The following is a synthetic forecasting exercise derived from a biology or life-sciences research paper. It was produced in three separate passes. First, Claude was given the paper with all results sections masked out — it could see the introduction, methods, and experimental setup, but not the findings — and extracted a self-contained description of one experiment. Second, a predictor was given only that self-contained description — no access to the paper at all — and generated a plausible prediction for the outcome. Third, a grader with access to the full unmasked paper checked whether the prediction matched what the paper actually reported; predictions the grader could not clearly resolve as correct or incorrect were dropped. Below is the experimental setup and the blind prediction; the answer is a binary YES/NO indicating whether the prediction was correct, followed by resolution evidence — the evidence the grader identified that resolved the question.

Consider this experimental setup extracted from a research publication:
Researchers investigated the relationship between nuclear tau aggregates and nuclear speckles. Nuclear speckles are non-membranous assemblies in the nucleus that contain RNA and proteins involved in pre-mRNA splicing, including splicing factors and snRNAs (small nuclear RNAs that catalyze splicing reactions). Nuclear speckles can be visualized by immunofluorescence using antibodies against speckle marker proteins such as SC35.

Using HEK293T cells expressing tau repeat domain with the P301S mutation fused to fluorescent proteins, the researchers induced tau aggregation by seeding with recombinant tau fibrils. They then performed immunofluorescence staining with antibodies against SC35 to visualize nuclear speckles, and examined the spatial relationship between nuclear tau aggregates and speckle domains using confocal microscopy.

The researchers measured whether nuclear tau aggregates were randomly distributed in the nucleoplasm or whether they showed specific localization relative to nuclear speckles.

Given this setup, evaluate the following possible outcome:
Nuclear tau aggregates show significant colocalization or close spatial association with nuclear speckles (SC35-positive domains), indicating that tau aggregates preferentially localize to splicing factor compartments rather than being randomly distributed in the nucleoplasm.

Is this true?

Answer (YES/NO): YES